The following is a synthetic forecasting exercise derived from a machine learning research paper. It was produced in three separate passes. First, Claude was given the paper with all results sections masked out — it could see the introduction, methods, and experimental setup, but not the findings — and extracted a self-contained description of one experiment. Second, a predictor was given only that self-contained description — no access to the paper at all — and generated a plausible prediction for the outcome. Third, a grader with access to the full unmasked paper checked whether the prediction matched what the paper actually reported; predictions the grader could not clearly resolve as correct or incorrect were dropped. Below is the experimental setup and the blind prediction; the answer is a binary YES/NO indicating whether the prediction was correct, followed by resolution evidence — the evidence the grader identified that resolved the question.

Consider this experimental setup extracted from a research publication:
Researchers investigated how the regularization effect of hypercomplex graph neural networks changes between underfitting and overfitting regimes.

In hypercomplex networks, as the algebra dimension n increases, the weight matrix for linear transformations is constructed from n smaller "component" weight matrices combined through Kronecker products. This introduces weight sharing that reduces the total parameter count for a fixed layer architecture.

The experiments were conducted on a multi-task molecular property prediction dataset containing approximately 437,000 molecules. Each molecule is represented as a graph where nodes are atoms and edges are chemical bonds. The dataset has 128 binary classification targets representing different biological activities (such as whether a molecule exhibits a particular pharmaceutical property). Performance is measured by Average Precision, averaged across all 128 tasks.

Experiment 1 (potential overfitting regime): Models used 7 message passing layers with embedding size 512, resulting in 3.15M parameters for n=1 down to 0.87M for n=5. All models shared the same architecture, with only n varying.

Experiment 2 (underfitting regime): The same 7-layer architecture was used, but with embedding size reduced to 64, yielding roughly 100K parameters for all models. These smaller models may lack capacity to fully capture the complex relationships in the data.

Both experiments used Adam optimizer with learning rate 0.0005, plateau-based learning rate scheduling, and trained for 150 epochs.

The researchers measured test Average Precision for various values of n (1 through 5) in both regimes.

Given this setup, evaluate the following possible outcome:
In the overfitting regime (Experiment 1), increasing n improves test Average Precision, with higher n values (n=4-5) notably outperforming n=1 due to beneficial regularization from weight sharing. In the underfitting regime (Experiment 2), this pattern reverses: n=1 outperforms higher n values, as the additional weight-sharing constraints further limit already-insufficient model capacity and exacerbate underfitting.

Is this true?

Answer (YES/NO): NO